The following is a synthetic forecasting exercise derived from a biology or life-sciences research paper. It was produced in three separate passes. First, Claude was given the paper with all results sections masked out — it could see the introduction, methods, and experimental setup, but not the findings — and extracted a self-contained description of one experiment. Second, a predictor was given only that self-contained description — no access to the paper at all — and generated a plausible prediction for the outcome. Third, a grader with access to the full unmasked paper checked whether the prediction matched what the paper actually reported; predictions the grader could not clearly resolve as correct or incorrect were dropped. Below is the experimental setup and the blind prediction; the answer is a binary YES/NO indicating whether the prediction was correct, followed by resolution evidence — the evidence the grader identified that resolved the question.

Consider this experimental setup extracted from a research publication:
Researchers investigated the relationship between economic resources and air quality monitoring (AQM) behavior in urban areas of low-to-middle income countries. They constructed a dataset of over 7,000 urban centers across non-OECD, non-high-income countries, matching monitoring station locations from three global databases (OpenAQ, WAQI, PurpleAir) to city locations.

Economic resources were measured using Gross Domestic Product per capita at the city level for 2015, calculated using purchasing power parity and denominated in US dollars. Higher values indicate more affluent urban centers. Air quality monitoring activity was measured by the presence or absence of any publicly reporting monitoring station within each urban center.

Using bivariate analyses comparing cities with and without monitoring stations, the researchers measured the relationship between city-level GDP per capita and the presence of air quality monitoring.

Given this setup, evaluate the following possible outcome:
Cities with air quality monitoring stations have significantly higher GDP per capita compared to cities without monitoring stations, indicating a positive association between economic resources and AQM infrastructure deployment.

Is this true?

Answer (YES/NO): YES